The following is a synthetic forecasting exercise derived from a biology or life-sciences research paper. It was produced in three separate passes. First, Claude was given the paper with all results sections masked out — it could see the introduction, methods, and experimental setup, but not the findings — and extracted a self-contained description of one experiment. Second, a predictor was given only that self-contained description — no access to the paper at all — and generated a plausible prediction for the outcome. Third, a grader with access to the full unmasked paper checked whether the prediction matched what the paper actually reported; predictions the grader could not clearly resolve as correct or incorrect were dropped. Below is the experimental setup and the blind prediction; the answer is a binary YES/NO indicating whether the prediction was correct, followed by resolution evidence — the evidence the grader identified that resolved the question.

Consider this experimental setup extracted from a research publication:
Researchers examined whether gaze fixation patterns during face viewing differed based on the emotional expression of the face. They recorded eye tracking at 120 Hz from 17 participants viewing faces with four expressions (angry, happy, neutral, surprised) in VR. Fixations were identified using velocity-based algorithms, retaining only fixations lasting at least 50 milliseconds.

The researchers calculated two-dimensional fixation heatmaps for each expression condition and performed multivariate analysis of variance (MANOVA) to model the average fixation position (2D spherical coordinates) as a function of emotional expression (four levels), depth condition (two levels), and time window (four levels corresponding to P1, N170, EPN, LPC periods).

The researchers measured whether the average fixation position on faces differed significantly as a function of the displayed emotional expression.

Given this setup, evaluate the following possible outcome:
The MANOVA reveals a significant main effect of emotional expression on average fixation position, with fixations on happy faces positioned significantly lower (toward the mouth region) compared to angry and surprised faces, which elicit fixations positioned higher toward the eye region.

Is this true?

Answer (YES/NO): NO